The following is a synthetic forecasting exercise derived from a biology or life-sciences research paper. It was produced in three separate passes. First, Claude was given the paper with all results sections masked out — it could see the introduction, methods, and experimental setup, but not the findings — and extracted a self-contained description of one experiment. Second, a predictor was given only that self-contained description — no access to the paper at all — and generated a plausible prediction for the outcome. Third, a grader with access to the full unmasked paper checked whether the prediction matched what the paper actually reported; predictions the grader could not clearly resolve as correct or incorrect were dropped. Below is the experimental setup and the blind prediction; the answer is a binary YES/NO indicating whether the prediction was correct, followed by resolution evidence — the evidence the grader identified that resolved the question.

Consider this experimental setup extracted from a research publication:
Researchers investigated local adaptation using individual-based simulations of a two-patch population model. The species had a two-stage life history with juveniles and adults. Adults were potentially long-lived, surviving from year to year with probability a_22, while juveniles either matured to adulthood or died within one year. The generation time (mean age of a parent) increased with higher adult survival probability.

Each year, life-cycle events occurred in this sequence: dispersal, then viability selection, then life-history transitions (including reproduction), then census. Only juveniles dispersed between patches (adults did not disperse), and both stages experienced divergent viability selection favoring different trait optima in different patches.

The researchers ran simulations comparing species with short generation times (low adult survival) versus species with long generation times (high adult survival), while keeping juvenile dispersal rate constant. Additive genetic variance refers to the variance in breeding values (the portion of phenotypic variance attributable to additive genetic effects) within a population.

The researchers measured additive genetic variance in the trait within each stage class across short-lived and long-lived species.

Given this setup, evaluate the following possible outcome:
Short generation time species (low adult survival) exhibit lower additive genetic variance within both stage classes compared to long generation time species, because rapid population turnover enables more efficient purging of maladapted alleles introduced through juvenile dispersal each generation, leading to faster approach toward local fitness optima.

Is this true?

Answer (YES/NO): NO